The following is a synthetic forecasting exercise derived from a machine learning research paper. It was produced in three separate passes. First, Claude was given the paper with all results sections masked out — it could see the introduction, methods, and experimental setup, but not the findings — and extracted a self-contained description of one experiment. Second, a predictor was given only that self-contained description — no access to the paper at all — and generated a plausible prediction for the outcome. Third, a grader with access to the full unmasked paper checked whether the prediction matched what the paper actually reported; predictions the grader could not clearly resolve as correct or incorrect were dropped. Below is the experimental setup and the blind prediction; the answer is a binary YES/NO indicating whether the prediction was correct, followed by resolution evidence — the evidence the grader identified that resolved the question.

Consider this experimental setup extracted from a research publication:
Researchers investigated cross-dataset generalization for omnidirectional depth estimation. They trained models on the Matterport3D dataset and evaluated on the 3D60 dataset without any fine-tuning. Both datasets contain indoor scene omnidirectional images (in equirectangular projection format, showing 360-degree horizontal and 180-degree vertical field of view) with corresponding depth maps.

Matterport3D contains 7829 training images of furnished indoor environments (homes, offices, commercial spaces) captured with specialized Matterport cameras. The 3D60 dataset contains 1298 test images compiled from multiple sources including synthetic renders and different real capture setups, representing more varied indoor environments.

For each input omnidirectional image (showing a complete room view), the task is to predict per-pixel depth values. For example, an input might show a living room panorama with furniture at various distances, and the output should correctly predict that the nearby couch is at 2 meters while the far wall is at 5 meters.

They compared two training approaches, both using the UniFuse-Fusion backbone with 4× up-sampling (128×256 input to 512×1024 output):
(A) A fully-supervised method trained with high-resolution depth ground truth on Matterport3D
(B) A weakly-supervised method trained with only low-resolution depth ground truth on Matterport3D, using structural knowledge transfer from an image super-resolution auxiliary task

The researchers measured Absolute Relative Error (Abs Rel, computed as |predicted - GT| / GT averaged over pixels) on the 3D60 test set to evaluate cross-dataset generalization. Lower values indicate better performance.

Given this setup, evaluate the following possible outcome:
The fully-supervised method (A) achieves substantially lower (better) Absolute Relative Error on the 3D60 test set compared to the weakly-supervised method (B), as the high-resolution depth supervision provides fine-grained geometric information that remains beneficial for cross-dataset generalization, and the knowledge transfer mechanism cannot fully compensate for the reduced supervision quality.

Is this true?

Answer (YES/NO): NO